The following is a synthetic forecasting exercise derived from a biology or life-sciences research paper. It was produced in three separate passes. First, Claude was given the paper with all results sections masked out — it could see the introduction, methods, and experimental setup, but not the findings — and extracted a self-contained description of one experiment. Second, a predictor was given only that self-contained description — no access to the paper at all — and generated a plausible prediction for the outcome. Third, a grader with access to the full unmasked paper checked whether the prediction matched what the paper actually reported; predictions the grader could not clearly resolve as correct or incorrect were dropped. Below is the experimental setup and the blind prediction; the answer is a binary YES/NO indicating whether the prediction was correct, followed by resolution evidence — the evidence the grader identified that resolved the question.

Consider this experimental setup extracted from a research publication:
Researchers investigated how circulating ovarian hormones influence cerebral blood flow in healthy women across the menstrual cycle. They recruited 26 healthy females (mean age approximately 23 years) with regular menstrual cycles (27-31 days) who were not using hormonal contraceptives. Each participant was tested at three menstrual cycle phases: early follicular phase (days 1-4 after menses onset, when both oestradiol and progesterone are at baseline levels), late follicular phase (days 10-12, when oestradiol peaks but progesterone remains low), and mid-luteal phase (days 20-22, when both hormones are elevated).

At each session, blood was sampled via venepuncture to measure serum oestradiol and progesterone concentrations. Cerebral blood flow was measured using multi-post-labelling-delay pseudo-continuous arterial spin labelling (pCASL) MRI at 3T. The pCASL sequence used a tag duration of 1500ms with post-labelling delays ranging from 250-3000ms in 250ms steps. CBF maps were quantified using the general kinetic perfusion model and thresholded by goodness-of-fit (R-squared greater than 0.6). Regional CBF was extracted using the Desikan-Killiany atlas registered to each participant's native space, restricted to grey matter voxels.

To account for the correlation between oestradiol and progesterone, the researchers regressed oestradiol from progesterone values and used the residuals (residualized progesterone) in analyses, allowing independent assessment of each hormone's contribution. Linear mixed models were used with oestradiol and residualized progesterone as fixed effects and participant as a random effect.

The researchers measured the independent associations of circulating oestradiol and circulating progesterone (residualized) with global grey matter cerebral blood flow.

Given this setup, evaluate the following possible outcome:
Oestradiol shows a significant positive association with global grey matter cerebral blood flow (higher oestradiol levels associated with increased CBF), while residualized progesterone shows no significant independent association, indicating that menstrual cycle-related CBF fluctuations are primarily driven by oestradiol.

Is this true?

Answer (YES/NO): NO